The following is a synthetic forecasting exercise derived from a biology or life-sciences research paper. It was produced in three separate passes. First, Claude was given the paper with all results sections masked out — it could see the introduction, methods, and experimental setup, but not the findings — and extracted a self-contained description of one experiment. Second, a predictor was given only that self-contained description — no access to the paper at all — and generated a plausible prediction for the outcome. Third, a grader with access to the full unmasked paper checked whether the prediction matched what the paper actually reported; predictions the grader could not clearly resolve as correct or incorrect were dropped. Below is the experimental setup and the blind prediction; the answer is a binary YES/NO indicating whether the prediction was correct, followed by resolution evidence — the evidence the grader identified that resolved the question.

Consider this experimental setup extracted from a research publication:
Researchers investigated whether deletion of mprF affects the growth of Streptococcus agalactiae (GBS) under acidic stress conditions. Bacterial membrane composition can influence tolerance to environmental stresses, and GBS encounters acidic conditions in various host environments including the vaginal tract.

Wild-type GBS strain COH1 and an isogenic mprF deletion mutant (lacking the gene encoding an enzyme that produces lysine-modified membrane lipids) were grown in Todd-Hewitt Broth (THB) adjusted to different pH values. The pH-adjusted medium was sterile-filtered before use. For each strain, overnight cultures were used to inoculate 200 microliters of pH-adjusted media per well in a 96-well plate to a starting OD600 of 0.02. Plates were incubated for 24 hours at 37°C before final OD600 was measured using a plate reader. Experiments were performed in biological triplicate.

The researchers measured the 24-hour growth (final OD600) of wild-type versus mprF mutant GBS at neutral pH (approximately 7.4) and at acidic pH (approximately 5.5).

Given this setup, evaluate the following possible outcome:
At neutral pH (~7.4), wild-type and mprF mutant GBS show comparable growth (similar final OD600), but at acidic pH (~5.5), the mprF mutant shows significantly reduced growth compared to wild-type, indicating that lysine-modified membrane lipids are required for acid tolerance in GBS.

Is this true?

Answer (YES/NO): YES